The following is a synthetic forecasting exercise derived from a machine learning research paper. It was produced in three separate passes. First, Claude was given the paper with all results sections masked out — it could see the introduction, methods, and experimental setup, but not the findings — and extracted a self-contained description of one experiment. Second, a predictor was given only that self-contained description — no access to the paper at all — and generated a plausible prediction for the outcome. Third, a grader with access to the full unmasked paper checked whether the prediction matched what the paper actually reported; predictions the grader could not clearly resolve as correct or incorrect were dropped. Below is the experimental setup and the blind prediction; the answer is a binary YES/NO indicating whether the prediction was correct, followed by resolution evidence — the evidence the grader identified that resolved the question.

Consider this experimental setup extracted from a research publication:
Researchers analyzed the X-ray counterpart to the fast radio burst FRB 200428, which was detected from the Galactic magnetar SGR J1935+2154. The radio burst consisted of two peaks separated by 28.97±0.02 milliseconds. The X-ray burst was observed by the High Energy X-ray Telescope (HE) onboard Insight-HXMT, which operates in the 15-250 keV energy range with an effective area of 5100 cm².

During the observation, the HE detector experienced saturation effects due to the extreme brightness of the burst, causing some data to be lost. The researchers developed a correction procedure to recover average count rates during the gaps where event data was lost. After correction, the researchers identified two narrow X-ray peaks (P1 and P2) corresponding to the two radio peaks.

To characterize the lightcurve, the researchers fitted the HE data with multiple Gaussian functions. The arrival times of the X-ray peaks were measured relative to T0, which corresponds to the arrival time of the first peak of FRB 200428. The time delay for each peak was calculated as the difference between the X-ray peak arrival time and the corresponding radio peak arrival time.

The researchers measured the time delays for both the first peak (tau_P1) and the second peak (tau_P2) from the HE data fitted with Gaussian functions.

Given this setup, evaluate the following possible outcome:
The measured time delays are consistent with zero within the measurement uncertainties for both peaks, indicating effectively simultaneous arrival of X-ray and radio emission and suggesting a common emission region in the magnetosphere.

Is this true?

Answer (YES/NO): NO